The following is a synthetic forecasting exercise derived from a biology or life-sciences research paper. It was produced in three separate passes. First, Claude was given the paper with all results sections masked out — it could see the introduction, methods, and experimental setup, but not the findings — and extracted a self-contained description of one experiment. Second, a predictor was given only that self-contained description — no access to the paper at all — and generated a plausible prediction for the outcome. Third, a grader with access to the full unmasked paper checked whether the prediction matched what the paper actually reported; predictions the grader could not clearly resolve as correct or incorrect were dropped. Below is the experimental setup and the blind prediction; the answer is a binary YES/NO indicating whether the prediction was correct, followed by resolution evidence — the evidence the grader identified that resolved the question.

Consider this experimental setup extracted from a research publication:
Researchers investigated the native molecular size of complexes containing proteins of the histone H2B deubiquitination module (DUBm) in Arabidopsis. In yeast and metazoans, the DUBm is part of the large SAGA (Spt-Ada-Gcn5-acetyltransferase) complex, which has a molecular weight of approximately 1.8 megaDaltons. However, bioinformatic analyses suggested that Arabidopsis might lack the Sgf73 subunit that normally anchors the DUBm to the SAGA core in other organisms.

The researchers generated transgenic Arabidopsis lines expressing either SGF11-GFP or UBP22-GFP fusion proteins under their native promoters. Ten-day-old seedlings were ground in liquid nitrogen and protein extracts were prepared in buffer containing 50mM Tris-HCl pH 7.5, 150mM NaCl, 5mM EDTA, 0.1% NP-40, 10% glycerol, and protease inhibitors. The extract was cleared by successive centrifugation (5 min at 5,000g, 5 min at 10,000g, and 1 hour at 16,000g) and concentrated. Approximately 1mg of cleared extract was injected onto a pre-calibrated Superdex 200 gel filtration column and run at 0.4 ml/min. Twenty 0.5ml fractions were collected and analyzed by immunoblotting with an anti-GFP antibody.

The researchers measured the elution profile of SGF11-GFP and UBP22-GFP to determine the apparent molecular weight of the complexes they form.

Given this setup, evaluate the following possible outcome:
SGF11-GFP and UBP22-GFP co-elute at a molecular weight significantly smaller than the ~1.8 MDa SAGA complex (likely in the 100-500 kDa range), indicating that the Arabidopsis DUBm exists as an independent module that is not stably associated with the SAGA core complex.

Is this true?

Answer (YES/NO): YES